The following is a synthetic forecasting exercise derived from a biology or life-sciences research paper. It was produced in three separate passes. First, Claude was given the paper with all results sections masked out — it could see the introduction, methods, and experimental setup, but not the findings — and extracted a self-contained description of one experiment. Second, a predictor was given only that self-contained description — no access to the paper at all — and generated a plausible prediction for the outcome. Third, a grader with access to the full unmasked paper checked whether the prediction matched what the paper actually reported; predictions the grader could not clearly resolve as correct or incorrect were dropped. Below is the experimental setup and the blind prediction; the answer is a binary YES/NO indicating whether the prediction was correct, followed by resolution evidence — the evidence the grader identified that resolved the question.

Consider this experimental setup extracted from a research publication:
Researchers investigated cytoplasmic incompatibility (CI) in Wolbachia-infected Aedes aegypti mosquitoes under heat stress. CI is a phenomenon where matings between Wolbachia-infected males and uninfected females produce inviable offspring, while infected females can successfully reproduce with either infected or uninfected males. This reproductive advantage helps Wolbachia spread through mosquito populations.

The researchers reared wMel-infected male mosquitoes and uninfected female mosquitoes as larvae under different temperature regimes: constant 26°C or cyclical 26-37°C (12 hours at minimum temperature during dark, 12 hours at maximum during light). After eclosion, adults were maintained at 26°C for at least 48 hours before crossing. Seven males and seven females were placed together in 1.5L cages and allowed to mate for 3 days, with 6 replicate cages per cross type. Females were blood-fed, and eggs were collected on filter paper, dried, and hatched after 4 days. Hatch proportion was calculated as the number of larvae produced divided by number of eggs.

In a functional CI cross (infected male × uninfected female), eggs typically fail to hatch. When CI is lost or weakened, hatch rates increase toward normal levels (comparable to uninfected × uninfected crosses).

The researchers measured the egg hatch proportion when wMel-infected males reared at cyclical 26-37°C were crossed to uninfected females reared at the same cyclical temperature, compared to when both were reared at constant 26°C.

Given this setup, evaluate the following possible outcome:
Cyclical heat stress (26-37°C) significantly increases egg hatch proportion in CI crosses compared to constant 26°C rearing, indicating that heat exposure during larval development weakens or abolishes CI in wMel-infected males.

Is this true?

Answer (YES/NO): YES